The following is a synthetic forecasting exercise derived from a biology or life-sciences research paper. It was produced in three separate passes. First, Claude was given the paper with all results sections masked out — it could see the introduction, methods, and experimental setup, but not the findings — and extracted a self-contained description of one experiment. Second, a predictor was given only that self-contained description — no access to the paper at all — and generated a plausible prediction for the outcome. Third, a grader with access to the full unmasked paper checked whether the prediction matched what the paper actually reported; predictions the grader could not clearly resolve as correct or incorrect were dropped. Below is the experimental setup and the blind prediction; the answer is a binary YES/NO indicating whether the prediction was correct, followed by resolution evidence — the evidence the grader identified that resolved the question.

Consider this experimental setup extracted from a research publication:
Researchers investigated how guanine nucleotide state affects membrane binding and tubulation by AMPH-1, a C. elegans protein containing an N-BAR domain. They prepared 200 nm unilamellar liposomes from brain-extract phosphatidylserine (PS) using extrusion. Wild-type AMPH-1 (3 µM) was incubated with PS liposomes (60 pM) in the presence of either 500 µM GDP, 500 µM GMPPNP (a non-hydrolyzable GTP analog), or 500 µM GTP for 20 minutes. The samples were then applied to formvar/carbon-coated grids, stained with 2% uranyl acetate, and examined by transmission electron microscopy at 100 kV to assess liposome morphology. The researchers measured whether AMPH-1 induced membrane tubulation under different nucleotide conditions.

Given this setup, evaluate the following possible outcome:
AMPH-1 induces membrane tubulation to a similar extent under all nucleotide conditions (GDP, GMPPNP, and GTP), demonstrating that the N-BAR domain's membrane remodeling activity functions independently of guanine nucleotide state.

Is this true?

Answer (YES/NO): NO